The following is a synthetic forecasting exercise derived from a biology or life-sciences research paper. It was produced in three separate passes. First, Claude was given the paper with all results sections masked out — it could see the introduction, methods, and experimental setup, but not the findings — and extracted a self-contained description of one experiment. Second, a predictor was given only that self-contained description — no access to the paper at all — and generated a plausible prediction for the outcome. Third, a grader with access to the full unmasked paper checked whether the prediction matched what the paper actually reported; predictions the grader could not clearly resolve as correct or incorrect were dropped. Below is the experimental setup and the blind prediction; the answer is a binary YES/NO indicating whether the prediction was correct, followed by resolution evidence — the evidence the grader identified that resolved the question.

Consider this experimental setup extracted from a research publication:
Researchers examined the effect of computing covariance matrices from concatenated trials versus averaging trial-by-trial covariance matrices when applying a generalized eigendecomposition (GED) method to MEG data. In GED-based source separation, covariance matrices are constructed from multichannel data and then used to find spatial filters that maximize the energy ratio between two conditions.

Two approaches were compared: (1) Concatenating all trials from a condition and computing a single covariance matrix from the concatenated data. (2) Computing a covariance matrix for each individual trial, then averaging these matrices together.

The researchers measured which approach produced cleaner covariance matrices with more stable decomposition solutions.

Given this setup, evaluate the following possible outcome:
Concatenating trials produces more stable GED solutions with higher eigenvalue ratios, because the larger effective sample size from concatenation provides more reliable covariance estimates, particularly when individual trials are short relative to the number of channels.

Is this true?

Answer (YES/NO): NO